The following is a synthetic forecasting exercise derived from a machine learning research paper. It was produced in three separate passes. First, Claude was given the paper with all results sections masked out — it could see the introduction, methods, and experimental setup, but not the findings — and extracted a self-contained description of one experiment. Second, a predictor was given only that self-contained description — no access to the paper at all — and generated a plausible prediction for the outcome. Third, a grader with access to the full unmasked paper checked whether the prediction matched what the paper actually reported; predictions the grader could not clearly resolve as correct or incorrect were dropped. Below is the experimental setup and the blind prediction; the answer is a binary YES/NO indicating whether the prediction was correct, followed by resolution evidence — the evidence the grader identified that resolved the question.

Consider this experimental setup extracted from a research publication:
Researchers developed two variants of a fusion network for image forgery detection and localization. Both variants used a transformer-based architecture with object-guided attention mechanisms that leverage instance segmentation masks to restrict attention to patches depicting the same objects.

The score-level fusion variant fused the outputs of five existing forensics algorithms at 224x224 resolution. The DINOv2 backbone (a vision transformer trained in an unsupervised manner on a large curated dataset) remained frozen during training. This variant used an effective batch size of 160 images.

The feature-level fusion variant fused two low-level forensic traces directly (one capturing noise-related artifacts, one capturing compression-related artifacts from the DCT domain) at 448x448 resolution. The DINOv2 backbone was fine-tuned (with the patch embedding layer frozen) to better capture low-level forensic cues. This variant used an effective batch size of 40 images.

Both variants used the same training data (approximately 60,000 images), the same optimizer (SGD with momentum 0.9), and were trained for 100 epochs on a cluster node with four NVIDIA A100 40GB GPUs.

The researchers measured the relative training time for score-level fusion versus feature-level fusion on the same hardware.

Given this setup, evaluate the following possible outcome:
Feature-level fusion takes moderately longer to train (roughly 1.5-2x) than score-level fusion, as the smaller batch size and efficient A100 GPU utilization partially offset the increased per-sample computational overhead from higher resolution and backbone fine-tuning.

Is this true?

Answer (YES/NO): YES